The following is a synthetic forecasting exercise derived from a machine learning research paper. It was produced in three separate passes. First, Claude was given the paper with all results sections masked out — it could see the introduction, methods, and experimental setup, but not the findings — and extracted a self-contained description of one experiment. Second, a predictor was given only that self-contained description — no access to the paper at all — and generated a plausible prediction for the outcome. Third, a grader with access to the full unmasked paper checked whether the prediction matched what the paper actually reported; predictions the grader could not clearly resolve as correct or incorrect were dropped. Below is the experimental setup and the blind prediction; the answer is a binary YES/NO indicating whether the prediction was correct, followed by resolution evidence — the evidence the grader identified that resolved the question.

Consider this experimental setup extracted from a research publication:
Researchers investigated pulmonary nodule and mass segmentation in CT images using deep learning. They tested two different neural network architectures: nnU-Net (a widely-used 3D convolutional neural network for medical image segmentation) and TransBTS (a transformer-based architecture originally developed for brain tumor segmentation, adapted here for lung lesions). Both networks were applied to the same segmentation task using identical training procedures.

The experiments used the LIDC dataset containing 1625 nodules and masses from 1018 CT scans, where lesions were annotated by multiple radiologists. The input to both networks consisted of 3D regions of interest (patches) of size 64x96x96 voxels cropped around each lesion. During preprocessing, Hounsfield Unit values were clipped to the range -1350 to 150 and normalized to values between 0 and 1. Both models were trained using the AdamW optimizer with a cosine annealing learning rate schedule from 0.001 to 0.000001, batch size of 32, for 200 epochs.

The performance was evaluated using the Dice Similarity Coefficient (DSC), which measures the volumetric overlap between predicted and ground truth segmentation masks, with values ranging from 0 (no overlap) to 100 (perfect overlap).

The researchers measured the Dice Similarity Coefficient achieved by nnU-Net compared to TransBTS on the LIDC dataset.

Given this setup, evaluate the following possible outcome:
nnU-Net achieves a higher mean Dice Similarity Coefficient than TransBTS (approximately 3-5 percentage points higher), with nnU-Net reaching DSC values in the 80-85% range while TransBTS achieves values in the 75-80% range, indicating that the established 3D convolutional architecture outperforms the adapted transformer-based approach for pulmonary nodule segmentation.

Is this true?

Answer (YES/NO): NO